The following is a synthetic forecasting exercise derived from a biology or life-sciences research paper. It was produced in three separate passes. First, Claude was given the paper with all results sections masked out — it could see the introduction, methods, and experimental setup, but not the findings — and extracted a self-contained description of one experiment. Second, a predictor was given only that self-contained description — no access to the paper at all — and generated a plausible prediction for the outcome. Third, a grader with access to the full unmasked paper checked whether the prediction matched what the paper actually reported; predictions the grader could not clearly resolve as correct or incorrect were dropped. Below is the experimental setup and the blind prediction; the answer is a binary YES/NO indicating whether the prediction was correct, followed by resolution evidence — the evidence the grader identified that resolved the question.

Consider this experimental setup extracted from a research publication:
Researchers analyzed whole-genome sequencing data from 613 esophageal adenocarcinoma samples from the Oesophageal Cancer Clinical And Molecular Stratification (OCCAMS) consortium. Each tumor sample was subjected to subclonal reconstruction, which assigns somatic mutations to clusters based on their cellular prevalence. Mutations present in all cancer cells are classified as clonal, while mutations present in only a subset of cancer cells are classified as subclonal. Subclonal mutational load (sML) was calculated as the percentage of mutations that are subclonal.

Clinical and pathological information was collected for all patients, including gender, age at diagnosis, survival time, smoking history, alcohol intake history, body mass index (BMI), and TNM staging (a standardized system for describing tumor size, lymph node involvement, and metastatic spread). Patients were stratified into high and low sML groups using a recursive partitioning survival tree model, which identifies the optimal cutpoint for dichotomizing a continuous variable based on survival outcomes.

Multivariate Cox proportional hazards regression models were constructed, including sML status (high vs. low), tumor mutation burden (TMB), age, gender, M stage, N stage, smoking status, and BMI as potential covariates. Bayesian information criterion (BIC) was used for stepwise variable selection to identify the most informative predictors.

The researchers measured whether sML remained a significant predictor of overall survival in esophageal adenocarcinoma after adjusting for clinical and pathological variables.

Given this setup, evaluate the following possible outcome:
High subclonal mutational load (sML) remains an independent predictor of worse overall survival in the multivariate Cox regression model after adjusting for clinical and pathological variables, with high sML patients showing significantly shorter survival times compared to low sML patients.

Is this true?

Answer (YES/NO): NO